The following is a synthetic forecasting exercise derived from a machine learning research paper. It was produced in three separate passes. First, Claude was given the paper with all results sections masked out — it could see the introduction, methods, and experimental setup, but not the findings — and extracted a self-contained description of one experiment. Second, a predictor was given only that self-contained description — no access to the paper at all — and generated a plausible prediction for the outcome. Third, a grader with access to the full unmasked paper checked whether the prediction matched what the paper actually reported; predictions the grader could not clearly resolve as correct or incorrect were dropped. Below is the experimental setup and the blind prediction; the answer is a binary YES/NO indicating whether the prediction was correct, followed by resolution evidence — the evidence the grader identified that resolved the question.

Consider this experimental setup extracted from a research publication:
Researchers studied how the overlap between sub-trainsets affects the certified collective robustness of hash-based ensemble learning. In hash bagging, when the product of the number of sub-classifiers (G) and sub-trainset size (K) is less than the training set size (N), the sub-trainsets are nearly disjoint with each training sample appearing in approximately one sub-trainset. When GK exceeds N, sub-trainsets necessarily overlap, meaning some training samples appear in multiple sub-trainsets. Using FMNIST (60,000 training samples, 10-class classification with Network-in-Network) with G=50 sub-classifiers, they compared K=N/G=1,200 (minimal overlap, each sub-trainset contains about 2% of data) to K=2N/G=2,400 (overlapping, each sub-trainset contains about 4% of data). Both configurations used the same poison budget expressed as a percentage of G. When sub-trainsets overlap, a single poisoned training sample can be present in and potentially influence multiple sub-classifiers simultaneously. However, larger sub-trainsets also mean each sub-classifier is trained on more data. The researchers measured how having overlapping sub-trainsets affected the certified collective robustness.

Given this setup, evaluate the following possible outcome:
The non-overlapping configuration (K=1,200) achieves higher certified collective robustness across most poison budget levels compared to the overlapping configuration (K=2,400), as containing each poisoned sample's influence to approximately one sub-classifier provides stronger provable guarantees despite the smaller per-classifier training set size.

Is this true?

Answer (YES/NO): YES